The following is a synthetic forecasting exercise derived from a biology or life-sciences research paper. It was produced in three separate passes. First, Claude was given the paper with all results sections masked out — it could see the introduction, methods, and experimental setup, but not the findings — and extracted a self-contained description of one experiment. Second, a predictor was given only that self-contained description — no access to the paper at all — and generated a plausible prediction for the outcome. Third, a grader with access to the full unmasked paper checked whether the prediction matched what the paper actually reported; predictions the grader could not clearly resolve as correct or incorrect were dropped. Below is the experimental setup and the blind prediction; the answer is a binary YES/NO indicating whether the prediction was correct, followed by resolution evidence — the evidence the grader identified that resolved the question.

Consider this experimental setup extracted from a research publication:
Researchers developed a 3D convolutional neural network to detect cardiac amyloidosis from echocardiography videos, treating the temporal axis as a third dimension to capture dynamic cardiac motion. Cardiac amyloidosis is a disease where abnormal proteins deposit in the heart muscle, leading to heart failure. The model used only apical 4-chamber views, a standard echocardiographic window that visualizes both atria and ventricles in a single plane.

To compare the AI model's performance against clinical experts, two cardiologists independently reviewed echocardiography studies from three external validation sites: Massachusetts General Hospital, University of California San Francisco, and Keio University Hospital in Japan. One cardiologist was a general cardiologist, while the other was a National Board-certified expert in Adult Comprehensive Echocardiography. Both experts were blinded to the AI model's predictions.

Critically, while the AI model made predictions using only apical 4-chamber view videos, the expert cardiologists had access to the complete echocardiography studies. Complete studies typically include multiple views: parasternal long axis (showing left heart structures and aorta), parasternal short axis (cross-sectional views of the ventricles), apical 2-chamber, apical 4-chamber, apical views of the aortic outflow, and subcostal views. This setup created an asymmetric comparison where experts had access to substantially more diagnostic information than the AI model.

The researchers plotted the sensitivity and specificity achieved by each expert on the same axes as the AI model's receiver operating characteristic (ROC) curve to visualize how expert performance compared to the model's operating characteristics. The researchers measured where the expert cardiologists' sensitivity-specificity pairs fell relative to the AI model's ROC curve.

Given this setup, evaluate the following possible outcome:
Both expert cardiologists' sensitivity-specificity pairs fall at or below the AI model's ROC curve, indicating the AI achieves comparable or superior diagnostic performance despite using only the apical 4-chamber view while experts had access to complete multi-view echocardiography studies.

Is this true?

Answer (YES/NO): YES